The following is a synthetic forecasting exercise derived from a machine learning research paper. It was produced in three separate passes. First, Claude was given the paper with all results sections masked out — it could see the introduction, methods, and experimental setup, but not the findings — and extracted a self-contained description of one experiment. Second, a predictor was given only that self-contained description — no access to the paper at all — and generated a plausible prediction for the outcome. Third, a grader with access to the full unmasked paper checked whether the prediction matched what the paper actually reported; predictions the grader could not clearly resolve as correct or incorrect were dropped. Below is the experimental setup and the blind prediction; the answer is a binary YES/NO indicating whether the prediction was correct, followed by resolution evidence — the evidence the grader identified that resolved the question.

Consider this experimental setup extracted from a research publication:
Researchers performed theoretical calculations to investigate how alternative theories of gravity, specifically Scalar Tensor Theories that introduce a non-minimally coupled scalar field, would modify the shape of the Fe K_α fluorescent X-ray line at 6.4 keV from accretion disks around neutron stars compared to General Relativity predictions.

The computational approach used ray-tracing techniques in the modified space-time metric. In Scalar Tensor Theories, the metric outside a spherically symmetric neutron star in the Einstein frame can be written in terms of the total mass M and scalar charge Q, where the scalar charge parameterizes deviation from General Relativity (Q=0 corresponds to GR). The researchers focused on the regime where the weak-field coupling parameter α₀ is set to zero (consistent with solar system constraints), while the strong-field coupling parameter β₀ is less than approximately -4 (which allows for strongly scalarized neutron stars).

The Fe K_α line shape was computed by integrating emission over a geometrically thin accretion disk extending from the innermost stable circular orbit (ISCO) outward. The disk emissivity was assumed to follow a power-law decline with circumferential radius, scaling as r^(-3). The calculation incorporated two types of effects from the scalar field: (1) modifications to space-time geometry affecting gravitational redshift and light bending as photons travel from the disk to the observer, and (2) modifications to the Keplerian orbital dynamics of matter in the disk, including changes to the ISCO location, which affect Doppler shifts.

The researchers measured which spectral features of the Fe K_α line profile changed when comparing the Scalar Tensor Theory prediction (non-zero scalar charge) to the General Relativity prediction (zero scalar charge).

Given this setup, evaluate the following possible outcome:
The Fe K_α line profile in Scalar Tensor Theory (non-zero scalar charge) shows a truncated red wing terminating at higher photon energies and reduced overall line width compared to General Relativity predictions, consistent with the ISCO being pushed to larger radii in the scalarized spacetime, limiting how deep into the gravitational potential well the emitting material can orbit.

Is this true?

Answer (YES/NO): NO